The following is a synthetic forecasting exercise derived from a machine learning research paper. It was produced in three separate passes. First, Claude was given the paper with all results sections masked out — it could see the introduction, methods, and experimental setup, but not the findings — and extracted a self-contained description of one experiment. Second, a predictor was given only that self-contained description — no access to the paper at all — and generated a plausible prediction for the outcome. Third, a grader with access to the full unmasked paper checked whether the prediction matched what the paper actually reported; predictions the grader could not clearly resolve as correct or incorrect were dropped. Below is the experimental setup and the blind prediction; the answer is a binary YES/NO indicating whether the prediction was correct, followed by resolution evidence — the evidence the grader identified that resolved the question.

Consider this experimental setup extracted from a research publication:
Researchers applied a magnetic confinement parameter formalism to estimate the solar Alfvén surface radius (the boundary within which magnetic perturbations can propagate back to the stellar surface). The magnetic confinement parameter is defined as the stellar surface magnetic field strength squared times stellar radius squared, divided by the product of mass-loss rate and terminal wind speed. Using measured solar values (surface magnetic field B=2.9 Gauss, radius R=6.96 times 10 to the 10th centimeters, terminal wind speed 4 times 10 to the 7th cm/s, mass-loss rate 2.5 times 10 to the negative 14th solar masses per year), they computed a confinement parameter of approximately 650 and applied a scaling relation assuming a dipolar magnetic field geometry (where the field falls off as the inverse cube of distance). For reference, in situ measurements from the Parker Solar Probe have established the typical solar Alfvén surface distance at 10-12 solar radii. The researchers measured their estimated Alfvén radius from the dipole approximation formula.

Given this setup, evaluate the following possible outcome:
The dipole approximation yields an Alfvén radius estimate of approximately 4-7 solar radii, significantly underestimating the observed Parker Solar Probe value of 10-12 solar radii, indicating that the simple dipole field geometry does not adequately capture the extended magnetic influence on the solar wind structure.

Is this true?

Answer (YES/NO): YES